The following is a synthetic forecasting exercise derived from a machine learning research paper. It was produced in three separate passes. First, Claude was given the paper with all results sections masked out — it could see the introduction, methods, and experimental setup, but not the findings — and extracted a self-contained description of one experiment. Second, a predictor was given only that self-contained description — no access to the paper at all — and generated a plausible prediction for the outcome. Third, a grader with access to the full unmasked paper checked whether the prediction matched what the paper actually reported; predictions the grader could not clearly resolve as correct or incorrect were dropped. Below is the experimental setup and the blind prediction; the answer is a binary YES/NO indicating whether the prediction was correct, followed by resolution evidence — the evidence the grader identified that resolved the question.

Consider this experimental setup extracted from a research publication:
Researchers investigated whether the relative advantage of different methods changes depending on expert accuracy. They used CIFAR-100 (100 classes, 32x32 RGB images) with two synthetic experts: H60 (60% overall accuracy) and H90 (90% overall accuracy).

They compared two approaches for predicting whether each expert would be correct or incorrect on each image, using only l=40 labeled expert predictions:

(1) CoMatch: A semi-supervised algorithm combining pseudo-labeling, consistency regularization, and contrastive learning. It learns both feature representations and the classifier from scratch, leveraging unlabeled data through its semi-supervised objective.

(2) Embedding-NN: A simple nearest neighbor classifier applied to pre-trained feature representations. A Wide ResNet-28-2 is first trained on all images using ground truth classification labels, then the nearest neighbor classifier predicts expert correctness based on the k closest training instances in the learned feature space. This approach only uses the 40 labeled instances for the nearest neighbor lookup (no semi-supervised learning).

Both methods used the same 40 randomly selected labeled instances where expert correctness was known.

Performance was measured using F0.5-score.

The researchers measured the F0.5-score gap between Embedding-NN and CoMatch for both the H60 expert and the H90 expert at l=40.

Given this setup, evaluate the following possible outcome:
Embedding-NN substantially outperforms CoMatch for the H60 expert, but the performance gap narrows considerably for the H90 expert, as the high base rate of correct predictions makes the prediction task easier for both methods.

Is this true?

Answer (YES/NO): NO